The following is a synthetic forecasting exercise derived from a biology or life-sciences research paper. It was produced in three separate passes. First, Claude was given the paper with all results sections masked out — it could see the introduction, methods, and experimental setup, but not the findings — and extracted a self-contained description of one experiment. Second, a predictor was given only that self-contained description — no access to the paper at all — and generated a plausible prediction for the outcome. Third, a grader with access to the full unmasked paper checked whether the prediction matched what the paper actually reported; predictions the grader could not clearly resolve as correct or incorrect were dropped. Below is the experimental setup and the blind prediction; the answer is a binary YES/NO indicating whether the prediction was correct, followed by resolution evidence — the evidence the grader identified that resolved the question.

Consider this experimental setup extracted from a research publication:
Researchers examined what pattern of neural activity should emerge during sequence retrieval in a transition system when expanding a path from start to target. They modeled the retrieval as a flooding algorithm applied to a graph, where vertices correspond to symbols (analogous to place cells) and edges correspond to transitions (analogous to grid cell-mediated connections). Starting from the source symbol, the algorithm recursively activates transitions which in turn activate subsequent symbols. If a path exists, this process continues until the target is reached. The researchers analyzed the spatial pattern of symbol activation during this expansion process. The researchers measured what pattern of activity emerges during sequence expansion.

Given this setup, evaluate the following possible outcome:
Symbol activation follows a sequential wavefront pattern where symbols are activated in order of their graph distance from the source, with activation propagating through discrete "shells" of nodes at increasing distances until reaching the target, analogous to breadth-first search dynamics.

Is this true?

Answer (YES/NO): YES